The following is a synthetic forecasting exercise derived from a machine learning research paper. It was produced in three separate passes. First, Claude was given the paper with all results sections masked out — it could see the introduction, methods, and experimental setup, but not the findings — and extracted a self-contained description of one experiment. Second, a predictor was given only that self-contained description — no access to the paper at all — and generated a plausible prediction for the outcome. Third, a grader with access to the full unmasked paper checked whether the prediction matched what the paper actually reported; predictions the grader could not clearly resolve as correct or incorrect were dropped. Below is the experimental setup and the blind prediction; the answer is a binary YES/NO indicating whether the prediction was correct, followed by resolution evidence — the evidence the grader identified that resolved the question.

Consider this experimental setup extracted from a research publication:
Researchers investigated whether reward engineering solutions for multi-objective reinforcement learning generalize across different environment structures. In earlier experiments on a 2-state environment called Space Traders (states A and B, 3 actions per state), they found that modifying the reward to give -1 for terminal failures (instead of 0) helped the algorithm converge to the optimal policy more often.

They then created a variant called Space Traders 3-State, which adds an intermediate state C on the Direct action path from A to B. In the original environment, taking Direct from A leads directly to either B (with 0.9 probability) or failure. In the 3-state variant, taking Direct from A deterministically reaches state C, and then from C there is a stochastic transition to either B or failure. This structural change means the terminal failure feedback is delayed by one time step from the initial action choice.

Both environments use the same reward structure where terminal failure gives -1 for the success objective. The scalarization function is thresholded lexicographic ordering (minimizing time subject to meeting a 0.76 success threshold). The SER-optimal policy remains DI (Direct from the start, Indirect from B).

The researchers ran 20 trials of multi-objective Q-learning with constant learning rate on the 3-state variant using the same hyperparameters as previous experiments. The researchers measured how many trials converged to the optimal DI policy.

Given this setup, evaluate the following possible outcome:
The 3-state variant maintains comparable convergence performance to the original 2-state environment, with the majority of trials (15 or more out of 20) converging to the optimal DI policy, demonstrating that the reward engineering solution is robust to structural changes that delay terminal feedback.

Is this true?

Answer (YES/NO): NO